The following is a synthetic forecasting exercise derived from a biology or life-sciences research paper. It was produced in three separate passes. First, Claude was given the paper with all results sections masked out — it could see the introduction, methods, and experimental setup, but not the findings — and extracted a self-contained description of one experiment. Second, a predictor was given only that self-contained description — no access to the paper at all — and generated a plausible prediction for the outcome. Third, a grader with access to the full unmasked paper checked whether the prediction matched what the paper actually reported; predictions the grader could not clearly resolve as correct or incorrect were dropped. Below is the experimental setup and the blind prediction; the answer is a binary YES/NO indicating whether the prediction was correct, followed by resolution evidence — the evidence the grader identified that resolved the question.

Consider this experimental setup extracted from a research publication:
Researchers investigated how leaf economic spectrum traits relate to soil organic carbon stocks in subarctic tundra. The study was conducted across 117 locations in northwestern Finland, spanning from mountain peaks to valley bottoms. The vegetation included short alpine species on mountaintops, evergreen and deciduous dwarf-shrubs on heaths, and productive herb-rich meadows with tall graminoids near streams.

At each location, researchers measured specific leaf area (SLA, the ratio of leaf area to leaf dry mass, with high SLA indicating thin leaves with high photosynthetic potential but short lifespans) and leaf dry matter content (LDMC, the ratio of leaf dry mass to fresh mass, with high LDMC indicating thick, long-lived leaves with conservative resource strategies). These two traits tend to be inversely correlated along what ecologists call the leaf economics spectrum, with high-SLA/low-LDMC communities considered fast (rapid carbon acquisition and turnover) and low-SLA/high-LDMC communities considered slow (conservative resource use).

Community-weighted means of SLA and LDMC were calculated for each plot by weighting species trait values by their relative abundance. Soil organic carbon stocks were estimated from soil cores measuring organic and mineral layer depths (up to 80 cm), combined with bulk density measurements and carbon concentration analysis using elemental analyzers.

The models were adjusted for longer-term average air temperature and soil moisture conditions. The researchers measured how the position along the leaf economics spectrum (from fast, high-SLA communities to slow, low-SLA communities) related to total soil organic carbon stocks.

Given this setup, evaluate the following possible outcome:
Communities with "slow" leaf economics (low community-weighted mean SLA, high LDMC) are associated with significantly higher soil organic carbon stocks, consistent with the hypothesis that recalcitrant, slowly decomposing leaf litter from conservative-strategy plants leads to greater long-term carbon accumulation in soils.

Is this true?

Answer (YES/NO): NO